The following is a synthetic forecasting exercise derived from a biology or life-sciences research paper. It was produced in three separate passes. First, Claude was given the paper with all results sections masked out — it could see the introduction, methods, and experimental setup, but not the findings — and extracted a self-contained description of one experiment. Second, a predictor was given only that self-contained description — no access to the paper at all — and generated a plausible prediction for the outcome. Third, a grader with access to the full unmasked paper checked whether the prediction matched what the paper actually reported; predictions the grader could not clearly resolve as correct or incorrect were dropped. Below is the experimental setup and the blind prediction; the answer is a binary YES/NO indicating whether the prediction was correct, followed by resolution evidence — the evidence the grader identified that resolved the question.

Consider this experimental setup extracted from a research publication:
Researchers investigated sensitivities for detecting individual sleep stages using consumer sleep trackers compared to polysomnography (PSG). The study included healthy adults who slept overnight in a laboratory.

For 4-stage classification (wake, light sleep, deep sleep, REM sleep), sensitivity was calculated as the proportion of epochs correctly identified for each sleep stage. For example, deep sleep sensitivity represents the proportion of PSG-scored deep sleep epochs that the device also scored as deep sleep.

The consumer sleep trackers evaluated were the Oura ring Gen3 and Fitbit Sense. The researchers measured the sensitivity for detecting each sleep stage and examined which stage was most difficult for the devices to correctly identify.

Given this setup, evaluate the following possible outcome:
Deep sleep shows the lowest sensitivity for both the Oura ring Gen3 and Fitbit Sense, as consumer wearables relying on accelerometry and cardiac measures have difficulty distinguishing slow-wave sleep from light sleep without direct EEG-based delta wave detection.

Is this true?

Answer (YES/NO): NO